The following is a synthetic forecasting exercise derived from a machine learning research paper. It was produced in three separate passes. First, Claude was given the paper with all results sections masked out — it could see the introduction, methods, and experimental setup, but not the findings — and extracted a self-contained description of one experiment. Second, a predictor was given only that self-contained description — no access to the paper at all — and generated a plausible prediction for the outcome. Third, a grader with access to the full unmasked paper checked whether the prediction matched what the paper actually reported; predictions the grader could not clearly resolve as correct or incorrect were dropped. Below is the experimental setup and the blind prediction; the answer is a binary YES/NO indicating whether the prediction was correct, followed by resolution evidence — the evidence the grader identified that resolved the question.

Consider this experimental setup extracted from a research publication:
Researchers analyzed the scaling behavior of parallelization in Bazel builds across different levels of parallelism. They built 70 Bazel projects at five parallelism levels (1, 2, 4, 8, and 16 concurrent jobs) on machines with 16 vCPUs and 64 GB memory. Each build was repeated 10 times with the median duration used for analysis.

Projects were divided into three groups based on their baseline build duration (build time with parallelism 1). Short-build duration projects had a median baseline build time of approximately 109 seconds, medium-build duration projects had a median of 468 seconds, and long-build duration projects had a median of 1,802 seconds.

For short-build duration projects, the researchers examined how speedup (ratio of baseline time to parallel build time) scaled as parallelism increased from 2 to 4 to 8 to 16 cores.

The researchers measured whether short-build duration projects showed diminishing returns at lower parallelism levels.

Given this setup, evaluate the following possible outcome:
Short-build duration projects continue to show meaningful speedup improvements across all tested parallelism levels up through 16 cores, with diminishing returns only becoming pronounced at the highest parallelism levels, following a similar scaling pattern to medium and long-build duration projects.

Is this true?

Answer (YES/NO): NO